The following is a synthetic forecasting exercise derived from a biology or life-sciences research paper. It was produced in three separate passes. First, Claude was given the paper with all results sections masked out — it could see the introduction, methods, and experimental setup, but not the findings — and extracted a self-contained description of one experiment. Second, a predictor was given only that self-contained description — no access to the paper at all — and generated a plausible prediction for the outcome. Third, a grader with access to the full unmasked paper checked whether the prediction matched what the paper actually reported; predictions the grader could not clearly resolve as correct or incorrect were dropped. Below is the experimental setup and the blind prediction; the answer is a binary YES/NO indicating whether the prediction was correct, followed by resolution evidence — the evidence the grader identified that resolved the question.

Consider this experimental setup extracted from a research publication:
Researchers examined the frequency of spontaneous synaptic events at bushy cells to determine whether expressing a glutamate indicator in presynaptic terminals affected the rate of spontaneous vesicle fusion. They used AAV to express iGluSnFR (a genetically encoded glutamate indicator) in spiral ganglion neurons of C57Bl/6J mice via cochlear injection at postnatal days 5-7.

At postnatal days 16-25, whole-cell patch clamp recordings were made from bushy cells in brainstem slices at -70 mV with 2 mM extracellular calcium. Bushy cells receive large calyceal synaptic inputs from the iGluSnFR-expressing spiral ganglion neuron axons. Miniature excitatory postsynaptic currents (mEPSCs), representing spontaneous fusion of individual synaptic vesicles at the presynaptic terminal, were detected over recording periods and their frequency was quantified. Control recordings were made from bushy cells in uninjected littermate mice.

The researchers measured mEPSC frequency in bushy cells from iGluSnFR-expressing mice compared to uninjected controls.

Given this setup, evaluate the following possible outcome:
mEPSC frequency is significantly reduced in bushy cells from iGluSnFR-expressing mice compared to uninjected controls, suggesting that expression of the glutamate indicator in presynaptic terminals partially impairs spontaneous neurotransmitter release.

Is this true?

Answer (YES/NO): NO